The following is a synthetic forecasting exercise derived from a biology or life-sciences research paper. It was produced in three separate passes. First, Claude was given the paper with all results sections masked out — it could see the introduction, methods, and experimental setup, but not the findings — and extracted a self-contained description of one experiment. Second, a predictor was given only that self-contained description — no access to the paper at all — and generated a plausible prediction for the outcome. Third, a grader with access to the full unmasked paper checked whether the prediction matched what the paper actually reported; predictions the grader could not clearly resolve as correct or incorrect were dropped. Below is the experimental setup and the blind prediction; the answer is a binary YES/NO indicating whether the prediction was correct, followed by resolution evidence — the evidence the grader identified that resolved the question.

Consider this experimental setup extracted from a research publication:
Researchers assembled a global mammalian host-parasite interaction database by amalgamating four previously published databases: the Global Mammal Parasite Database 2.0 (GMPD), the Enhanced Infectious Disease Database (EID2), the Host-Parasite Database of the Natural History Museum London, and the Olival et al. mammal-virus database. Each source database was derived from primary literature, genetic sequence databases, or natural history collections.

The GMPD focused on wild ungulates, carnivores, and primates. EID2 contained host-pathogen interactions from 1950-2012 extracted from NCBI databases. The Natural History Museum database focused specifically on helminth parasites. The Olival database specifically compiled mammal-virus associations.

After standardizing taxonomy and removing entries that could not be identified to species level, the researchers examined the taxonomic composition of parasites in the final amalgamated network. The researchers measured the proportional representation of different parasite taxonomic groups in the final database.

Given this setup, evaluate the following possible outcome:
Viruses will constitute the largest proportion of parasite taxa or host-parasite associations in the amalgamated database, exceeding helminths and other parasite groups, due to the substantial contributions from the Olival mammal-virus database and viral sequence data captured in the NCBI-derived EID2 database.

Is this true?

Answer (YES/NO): NO